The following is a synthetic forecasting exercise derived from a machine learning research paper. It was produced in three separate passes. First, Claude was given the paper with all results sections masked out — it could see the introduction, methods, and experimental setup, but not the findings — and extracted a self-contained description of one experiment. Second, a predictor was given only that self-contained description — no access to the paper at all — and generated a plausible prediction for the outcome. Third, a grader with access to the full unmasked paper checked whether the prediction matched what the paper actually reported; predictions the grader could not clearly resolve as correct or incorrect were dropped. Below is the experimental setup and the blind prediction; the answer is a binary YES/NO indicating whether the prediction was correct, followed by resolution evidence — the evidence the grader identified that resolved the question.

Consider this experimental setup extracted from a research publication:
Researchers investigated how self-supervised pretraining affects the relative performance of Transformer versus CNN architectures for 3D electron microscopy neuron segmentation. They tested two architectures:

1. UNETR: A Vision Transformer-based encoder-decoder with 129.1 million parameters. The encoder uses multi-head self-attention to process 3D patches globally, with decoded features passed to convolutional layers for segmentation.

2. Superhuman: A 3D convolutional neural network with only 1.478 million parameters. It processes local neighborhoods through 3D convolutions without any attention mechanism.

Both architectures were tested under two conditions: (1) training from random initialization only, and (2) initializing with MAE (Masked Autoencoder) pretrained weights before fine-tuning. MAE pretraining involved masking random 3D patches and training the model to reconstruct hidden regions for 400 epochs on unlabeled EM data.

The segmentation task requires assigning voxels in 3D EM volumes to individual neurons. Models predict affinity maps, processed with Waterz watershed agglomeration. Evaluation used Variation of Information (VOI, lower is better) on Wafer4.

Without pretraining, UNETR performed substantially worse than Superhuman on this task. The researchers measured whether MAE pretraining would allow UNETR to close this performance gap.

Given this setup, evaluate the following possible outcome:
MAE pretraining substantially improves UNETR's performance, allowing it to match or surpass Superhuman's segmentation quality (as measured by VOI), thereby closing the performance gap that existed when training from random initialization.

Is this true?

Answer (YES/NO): YES